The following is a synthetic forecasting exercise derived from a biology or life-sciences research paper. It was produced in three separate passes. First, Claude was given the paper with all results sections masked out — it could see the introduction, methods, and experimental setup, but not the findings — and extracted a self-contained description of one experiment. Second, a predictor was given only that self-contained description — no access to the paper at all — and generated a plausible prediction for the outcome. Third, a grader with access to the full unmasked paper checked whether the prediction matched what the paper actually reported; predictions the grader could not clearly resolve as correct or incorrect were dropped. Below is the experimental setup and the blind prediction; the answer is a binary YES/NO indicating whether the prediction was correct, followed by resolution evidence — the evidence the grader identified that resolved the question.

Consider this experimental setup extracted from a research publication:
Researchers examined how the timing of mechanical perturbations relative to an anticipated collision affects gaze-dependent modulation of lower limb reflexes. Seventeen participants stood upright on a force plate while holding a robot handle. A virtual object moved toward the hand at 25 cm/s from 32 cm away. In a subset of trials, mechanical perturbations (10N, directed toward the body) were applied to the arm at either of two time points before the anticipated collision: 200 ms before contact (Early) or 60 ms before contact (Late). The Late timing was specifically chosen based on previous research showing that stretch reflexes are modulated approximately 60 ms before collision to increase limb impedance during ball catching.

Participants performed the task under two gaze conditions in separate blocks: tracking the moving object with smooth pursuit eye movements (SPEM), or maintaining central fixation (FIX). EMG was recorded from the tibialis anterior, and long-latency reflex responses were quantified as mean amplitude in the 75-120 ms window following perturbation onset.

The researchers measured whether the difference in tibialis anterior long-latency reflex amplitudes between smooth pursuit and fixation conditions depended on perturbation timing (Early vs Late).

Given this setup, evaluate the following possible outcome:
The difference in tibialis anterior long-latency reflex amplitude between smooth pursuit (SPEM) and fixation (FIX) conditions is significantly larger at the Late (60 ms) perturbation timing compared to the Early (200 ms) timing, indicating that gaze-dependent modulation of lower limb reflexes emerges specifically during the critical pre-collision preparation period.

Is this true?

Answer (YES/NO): YES